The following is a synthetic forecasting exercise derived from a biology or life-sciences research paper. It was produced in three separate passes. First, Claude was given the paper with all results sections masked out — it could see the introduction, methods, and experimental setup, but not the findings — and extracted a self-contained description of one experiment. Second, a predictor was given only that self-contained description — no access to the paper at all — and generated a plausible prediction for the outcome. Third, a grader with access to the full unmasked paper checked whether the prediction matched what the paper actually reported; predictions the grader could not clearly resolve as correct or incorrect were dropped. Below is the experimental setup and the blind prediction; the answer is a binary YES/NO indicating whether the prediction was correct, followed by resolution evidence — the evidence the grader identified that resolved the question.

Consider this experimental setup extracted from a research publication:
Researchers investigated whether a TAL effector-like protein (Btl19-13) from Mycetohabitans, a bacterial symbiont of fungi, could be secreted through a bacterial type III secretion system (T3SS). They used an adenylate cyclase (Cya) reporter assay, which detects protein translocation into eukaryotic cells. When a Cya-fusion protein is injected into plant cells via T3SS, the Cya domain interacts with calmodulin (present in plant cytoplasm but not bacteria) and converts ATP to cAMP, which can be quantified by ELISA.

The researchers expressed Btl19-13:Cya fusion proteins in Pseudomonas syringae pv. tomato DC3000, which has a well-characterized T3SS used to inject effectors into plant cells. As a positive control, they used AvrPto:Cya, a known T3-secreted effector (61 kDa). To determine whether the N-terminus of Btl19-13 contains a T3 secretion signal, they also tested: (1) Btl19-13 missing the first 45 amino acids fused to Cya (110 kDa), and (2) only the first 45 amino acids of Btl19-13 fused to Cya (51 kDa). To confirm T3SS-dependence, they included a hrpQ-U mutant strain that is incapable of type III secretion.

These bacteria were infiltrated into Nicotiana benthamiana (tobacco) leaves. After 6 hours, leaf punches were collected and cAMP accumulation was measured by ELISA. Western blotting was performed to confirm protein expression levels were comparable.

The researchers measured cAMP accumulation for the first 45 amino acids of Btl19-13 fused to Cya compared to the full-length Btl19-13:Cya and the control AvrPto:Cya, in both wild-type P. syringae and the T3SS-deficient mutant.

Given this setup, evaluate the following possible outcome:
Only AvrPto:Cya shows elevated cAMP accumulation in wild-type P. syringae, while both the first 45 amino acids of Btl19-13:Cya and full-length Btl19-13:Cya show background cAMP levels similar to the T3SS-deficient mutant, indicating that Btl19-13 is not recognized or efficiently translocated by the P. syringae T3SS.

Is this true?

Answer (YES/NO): NO